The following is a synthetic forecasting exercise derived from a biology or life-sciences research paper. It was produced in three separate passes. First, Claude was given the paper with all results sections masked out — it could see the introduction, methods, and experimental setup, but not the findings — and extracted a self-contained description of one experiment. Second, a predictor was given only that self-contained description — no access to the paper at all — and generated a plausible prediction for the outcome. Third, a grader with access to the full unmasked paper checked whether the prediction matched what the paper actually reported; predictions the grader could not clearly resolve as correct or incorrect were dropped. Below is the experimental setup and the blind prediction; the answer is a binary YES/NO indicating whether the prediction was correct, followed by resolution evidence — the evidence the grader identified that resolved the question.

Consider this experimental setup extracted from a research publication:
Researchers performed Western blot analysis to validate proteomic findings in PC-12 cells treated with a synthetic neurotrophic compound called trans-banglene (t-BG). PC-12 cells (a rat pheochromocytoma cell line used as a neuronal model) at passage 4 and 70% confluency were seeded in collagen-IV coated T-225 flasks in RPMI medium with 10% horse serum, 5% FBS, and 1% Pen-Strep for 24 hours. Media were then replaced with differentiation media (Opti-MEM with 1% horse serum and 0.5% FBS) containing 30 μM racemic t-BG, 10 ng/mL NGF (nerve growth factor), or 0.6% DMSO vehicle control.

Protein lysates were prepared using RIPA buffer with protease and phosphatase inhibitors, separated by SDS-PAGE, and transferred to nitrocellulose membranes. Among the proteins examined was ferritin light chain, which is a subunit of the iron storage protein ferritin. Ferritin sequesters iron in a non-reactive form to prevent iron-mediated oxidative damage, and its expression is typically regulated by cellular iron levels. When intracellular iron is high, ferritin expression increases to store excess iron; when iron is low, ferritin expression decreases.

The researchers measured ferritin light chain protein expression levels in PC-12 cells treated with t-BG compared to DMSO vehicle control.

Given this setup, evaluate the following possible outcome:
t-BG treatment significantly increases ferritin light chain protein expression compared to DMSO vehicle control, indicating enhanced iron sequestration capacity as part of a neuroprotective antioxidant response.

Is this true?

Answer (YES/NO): YES